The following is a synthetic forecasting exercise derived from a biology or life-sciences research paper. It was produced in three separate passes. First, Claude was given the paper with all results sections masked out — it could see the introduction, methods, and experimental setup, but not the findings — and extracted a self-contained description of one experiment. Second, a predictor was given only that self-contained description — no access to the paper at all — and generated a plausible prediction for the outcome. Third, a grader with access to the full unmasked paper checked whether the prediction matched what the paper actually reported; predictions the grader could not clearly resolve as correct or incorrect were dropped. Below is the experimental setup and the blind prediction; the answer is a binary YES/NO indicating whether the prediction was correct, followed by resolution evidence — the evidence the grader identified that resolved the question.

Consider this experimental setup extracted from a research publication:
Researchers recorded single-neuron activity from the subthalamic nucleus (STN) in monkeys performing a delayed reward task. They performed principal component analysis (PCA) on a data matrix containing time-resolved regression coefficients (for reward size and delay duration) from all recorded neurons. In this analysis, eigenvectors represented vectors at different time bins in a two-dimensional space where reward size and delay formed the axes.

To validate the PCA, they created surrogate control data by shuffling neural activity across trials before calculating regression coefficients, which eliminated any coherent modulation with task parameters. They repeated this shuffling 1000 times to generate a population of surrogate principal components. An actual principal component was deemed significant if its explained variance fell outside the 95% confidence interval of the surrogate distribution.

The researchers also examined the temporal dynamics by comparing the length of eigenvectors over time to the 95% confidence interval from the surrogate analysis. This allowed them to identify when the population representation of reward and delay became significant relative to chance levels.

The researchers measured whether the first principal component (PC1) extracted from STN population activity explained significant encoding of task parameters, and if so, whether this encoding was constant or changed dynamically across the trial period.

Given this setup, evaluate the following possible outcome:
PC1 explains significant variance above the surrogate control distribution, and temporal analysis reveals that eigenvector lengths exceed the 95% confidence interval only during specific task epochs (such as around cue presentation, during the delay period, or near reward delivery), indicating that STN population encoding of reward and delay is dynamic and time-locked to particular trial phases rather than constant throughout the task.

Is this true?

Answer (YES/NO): NO